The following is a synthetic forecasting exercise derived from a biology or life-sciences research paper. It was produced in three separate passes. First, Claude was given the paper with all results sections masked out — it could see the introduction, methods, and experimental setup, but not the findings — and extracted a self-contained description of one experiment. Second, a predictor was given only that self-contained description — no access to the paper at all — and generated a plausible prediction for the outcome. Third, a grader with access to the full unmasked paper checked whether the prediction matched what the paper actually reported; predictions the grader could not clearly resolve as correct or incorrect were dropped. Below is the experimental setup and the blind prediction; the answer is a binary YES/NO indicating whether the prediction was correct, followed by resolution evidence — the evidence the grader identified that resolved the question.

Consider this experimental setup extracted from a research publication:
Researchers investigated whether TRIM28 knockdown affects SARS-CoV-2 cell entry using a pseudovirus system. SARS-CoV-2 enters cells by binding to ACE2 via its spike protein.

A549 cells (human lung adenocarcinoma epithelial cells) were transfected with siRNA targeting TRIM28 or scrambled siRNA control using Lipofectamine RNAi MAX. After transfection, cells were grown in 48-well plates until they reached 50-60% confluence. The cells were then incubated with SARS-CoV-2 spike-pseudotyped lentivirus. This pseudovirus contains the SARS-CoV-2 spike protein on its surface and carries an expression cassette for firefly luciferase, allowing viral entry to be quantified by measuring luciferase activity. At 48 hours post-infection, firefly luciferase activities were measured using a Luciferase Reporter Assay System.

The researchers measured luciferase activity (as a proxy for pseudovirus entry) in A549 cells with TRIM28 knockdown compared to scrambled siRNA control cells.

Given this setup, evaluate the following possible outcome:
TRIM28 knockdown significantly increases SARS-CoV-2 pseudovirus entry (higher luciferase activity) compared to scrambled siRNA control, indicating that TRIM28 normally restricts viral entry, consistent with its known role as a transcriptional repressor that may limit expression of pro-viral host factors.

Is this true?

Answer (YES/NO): YES